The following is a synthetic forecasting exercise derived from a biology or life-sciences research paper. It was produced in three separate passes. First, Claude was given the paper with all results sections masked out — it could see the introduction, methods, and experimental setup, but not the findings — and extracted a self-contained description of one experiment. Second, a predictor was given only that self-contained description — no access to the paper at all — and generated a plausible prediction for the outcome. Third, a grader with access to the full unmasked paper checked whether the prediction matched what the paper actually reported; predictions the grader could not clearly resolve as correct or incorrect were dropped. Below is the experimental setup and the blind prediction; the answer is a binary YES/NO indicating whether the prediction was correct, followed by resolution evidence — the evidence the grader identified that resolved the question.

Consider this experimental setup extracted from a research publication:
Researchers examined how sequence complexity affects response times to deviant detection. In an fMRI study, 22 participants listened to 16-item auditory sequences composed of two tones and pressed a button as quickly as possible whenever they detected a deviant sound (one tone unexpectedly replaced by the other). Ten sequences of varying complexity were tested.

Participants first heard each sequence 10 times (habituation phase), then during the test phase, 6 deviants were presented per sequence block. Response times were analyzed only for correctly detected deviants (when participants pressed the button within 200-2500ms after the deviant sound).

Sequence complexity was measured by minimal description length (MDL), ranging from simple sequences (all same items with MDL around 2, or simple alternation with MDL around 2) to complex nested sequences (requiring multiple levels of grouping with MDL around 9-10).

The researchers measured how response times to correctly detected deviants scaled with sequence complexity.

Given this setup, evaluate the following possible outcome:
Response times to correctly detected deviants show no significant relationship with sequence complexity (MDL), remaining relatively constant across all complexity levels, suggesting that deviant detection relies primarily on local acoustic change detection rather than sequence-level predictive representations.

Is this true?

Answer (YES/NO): NO